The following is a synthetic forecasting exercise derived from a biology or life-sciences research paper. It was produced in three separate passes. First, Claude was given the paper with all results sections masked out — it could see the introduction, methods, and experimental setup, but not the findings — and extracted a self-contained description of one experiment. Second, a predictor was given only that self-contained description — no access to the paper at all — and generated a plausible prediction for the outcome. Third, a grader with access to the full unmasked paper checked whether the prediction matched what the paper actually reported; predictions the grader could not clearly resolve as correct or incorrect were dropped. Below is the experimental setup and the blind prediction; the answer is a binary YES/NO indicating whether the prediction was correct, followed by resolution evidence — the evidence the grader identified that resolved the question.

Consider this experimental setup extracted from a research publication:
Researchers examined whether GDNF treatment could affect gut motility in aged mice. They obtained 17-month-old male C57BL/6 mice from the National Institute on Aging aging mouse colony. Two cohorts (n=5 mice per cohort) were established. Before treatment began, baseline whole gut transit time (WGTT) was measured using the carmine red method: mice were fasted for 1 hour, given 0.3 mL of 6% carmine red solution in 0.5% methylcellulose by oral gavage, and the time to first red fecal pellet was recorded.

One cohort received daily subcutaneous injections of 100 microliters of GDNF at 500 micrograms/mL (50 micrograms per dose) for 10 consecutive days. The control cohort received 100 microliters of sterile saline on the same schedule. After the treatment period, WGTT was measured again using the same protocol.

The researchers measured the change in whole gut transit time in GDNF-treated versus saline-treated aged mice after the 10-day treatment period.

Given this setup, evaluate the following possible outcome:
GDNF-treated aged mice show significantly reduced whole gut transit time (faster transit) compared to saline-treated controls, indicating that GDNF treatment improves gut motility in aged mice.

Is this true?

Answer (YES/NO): YES